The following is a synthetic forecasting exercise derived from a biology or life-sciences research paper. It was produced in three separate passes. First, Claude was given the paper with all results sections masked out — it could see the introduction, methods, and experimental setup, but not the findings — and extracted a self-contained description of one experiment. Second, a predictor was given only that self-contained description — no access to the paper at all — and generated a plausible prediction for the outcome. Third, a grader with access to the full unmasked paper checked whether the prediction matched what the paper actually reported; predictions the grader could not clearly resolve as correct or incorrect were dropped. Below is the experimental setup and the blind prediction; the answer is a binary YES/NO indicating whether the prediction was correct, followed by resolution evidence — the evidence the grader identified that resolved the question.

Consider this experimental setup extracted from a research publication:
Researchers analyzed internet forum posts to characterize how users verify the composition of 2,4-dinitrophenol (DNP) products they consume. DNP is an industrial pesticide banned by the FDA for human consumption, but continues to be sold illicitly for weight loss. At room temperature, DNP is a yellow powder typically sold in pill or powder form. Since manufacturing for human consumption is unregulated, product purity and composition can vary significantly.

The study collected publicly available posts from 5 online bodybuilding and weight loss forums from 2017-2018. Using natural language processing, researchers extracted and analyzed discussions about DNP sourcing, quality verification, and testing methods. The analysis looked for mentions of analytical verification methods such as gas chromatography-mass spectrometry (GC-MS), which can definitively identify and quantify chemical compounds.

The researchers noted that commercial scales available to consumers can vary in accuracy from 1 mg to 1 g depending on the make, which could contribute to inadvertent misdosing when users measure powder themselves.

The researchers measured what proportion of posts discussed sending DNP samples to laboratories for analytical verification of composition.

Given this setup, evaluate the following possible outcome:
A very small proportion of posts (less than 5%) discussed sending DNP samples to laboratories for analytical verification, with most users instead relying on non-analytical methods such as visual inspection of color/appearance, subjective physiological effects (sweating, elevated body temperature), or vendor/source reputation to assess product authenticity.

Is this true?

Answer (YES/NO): YES